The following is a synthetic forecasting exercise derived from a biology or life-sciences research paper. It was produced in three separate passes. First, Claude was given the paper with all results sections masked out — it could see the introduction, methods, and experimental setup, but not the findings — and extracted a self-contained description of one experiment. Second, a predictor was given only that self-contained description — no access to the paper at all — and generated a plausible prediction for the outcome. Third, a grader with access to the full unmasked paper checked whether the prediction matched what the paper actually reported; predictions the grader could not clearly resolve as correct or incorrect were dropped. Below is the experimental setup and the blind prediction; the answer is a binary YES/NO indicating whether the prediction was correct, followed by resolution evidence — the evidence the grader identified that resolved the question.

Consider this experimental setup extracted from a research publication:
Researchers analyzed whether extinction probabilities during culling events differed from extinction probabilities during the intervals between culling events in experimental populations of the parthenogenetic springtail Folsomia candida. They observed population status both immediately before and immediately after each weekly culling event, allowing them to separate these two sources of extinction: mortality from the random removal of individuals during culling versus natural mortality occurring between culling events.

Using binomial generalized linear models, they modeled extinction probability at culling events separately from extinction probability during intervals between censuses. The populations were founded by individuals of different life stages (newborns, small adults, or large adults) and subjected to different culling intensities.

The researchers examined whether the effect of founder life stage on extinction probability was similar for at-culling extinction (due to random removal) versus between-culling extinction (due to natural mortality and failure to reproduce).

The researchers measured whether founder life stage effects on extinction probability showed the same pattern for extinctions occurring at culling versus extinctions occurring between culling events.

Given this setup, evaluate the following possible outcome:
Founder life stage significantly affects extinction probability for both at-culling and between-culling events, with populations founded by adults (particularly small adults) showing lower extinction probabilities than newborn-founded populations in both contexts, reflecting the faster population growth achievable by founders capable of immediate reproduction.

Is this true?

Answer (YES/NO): NO